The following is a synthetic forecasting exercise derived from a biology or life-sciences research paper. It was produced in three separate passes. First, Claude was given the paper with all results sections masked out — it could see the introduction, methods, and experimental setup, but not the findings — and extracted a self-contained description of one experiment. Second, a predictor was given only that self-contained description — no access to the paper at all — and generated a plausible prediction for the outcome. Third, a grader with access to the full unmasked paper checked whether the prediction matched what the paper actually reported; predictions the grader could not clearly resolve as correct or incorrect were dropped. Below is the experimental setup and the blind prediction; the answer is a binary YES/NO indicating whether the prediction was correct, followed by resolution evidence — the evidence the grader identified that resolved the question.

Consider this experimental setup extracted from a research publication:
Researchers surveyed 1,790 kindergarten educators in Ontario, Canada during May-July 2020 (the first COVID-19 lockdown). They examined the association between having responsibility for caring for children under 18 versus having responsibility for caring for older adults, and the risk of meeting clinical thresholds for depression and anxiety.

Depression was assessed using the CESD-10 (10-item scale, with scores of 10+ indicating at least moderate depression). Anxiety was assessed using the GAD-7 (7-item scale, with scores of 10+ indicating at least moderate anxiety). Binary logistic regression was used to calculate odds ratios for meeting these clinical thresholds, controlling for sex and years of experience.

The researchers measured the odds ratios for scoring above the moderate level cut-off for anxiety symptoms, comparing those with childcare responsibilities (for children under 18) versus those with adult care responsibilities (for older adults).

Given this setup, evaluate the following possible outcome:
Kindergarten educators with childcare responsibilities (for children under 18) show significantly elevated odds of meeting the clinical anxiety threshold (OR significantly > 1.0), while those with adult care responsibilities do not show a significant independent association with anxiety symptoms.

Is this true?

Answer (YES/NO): NO